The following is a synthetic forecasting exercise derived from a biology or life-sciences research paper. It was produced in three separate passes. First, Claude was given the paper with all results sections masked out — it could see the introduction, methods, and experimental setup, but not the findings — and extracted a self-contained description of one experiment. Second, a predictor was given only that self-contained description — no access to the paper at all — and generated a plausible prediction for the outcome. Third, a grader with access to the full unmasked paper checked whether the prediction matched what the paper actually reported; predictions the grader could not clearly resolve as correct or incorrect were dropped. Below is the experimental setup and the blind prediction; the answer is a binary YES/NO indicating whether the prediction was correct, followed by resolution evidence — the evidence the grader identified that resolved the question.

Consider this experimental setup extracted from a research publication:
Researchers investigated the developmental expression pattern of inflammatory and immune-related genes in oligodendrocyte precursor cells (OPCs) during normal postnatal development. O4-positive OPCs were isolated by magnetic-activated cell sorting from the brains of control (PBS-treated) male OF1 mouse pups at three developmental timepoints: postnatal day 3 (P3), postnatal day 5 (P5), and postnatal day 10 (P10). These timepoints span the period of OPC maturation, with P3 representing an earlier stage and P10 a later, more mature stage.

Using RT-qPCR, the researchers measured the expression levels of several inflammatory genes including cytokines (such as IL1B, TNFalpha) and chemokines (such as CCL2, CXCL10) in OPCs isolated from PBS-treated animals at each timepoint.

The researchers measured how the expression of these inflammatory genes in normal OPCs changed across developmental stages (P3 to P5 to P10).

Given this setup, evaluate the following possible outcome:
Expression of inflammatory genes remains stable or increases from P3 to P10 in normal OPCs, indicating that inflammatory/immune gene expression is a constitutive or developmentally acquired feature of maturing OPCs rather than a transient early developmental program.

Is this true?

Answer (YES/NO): NO